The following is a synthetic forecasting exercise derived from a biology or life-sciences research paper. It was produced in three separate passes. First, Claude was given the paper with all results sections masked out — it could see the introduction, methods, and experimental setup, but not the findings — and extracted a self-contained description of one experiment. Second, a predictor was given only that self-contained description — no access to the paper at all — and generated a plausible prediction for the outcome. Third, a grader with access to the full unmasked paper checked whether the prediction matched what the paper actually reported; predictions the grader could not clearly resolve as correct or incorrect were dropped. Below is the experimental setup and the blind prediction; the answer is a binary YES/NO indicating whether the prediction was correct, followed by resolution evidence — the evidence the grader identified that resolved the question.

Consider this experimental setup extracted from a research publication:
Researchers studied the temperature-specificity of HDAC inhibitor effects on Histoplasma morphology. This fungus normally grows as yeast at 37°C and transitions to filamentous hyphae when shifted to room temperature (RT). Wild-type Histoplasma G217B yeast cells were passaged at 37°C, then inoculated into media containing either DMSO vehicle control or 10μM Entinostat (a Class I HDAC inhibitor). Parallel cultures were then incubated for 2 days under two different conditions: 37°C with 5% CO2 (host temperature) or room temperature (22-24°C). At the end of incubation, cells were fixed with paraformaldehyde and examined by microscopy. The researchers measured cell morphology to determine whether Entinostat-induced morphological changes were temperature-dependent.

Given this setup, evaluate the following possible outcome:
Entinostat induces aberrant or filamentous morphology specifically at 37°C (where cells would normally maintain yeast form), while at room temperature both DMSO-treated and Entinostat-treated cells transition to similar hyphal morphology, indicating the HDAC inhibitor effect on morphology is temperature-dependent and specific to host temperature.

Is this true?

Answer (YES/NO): NO